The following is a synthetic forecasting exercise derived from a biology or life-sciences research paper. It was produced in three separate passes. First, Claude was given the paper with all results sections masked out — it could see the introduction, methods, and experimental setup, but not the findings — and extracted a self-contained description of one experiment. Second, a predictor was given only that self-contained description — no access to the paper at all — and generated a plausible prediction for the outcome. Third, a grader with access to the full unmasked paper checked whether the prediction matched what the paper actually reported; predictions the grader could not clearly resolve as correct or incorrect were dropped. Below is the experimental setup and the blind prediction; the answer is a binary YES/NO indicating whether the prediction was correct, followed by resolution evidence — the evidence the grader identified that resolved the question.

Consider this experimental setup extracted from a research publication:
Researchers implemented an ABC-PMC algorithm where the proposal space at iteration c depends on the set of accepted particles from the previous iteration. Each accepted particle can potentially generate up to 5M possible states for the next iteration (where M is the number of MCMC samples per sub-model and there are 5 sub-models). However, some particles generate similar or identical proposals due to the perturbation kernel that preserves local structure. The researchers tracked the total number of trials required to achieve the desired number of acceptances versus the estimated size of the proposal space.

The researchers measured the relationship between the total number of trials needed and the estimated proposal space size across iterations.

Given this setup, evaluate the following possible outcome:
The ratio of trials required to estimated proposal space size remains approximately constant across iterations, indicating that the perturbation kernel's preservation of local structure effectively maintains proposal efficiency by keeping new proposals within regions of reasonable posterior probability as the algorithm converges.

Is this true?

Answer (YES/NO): NO